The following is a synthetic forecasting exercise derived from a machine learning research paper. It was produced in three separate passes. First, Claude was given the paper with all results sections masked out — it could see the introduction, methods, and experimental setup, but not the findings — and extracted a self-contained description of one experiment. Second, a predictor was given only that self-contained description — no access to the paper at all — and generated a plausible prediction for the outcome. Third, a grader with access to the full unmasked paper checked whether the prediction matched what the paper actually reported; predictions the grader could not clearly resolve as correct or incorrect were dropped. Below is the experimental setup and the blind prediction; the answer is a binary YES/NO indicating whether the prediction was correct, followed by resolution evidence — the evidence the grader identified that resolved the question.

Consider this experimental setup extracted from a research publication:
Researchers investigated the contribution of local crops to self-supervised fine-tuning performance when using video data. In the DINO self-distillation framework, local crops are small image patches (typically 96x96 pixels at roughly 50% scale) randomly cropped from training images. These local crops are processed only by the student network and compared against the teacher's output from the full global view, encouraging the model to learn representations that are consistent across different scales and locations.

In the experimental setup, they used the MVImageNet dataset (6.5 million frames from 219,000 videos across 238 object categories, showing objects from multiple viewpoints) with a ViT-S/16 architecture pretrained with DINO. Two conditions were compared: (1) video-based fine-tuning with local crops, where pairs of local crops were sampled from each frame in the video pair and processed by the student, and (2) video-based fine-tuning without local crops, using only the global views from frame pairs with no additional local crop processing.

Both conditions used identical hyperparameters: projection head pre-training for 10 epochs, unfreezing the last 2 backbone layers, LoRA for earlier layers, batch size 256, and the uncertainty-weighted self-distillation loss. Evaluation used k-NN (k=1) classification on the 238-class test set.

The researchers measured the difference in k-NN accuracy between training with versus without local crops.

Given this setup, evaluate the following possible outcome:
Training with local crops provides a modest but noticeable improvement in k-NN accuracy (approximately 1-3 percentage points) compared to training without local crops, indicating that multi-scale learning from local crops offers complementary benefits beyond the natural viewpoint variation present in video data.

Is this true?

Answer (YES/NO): YES